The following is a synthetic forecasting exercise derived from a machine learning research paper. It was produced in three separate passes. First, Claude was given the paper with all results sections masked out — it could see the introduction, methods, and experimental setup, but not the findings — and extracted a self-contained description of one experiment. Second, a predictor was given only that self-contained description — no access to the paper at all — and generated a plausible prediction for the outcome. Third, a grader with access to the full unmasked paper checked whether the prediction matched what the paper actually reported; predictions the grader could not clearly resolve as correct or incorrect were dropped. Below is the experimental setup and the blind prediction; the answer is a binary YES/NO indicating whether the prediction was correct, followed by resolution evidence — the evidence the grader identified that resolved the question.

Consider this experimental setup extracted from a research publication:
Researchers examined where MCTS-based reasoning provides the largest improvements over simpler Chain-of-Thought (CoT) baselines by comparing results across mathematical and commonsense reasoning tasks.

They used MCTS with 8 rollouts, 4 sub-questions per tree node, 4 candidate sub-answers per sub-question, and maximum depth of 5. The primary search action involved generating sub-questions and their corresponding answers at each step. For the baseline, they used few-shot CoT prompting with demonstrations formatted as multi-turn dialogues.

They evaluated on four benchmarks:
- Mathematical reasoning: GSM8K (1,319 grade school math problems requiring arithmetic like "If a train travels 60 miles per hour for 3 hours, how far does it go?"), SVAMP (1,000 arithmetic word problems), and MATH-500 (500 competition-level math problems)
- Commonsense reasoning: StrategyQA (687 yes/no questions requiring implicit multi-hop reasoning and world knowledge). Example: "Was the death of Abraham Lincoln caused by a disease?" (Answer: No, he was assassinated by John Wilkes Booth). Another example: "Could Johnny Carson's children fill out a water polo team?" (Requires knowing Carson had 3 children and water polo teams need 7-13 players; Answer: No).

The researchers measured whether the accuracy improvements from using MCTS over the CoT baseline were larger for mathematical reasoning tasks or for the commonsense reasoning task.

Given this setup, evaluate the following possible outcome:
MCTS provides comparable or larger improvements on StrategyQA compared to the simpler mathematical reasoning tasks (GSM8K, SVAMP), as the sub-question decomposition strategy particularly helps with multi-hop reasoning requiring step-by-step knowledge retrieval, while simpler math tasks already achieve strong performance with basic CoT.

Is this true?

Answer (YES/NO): YES